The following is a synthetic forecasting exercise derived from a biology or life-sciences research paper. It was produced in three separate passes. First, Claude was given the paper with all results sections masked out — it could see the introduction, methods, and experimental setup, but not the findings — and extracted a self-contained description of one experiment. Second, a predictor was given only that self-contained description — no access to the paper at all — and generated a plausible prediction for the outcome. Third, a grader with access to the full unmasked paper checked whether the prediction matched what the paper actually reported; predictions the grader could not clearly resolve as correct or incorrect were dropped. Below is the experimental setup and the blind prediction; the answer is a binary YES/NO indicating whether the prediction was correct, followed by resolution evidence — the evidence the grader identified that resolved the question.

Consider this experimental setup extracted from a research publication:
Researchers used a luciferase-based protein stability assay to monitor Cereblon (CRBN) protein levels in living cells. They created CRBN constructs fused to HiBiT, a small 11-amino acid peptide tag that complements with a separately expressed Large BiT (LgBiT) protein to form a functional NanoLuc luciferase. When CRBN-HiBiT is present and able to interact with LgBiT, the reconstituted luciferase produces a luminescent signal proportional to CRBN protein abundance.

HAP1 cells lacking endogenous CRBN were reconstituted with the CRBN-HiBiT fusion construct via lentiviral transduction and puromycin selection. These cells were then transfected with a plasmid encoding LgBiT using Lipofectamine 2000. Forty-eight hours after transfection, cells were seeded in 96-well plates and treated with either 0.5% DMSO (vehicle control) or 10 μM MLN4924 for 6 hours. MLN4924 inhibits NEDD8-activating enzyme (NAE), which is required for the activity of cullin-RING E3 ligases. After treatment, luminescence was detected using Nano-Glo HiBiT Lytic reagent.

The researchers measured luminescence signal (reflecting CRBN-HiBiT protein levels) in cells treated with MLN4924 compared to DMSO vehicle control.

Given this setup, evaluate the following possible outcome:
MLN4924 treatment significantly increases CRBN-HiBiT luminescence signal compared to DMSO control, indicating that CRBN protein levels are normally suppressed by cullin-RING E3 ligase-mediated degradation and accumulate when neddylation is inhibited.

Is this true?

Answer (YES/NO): NO